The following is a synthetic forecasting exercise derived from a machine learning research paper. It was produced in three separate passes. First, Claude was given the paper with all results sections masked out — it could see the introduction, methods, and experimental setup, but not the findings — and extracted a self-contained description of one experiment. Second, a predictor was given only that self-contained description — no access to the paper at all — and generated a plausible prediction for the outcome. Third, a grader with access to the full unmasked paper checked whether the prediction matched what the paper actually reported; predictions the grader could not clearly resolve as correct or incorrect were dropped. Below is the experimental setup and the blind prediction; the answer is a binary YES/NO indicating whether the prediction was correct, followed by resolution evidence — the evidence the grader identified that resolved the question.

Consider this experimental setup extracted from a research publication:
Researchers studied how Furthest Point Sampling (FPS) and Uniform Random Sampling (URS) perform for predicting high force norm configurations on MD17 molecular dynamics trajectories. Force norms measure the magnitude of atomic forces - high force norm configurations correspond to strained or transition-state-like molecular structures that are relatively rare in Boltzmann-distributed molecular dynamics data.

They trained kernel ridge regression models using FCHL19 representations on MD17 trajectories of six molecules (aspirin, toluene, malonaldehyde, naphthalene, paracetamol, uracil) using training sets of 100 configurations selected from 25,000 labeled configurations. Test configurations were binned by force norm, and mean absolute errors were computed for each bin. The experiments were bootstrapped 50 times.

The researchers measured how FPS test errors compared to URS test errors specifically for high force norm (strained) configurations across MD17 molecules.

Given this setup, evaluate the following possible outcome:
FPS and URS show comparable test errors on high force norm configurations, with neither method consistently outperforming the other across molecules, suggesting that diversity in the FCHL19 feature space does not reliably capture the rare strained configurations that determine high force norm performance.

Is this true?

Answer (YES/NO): NO